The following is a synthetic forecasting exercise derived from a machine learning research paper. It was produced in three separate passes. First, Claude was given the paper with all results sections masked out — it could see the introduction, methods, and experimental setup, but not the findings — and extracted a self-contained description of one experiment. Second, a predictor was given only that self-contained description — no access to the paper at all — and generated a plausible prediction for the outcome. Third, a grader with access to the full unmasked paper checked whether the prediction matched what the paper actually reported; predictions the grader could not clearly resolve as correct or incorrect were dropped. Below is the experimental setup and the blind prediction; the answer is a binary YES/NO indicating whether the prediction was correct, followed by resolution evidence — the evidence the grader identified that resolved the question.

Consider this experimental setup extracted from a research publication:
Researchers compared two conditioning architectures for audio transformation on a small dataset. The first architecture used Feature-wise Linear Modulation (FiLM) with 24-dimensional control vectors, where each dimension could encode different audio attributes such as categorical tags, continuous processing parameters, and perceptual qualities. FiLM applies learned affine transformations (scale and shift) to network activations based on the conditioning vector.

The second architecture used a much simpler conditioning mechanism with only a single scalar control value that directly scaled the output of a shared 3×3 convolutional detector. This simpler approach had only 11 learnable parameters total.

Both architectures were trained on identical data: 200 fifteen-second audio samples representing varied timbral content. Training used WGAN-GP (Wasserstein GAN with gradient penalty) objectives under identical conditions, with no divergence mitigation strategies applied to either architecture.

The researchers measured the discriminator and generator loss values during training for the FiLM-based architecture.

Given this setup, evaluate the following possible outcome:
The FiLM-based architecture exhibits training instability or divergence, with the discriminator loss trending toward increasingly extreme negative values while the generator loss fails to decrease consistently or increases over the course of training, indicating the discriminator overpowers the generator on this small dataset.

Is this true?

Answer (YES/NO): NO